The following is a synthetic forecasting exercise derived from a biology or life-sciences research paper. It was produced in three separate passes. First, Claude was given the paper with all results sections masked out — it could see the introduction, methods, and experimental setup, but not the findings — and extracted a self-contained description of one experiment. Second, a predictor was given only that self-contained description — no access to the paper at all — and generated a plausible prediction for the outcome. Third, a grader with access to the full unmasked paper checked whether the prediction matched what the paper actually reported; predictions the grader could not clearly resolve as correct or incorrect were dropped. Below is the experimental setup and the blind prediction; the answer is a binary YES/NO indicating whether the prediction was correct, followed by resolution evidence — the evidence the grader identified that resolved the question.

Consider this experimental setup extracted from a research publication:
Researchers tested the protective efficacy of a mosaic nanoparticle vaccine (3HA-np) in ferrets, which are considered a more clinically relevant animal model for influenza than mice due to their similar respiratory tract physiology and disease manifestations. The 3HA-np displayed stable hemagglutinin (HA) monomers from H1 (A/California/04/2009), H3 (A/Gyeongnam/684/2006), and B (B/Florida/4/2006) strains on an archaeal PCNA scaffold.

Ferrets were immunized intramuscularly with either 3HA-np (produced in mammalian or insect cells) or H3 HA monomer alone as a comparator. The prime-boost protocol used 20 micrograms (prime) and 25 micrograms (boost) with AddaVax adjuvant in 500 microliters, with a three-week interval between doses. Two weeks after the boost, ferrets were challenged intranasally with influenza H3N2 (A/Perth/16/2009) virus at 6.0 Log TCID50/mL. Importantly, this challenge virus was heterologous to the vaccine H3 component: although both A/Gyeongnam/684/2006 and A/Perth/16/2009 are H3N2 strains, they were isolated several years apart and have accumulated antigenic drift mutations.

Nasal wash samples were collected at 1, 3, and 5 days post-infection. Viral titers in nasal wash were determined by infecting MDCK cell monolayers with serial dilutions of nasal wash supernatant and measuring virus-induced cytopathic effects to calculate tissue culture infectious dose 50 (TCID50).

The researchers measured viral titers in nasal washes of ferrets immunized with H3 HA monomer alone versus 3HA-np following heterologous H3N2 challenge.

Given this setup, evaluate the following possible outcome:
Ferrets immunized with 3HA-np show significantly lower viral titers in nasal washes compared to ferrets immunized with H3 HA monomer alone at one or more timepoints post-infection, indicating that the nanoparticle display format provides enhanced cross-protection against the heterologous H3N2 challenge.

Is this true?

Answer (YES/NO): YES